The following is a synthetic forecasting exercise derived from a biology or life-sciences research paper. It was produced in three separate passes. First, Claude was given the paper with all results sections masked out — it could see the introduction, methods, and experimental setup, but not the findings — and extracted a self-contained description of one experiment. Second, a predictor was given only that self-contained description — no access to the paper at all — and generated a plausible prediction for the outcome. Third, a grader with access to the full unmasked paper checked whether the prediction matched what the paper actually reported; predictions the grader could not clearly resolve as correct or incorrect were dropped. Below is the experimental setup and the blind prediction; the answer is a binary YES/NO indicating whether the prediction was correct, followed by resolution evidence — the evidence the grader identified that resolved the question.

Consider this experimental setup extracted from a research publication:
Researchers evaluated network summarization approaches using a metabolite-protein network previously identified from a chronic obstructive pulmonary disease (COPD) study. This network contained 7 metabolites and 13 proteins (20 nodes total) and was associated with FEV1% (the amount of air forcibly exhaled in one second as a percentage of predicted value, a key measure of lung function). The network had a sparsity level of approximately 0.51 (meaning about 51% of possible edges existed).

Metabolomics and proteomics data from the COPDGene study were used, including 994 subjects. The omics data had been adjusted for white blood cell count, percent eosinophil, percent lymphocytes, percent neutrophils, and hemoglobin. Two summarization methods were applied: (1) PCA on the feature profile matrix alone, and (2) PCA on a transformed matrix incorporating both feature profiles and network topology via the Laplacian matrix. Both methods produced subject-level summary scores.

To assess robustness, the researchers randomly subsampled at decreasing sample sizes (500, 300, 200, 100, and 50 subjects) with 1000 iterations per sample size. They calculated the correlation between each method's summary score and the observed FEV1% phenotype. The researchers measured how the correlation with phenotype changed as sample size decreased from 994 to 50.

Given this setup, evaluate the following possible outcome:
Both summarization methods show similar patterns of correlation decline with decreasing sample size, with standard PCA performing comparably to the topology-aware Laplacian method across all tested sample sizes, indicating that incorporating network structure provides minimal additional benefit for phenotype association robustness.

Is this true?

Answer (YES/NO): NO